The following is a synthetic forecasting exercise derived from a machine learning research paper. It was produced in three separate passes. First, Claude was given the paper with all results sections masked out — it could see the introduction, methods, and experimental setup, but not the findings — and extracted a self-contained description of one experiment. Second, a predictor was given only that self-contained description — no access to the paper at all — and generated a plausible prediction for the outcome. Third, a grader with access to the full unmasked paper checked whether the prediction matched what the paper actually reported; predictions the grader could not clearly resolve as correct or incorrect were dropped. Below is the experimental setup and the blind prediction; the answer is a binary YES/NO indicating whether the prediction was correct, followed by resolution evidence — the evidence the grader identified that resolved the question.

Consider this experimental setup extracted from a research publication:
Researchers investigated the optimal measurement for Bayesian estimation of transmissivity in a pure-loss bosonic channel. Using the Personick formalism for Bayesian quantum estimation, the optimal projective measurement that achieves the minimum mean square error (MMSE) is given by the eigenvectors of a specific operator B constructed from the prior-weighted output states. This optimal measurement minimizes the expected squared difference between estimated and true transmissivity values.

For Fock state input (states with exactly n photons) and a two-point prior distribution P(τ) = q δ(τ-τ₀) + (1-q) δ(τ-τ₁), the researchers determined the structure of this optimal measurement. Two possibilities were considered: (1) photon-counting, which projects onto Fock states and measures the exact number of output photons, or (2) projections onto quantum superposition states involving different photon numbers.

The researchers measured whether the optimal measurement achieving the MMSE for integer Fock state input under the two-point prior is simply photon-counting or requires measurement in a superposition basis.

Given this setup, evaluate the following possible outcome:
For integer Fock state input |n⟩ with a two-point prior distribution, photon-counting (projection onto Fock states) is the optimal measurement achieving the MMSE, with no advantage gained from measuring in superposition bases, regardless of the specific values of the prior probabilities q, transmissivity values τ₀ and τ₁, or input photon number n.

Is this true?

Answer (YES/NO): YES